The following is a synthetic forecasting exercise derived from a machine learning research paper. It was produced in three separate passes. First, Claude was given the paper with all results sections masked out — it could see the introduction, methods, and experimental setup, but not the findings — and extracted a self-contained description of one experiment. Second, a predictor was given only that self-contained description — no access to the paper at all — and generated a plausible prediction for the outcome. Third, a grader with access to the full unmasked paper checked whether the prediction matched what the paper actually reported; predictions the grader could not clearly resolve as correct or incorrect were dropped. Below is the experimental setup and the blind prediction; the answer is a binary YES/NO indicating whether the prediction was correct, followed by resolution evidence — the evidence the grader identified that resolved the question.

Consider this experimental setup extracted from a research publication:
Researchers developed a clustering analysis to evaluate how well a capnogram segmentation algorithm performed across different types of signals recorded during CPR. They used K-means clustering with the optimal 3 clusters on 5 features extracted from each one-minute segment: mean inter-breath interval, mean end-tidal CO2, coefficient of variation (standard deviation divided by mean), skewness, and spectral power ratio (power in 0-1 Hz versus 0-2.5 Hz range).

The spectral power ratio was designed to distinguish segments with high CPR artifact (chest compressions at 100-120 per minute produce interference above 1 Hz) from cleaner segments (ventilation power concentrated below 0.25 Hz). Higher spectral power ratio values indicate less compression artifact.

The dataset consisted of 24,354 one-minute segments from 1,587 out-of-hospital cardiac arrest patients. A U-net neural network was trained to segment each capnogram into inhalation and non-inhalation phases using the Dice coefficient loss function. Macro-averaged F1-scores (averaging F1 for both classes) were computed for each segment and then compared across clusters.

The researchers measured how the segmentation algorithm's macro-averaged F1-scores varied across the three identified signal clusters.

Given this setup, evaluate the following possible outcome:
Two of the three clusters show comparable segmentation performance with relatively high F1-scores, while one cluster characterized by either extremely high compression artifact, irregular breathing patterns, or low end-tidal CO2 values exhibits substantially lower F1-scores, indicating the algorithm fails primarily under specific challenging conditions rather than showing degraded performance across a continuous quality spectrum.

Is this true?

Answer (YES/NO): NO